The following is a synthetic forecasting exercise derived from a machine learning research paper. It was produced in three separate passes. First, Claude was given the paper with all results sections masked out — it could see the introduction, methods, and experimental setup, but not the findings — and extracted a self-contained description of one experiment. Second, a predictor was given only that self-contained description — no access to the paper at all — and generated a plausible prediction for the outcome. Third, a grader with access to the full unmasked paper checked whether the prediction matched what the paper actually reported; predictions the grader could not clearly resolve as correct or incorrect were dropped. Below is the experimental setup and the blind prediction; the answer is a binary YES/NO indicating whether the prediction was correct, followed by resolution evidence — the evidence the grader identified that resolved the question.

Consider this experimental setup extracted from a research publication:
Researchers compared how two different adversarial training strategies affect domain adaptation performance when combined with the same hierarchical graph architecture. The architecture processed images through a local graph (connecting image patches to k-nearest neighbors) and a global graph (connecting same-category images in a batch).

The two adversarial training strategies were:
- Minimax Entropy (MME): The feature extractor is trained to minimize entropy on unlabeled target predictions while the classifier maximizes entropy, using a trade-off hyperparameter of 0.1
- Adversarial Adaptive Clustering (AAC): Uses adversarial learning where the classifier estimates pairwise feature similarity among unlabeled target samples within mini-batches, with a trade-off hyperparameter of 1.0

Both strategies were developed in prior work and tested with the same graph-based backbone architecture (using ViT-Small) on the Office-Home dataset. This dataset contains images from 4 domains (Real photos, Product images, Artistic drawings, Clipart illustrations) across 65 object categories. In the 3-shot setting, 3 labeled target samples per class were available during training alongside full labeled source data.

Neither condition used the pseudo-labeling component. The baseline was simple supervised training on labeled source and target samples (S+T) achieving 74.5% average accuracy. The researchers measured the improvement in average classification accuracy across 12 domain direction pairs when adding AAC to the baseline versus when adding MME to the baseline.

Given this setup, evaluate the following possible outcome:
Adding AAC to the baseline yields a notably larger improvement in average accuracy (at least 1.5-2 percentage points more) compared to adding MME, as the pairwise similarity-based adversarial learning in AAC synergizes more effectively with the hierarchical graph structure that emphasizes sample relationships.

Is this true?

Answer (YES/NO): NO